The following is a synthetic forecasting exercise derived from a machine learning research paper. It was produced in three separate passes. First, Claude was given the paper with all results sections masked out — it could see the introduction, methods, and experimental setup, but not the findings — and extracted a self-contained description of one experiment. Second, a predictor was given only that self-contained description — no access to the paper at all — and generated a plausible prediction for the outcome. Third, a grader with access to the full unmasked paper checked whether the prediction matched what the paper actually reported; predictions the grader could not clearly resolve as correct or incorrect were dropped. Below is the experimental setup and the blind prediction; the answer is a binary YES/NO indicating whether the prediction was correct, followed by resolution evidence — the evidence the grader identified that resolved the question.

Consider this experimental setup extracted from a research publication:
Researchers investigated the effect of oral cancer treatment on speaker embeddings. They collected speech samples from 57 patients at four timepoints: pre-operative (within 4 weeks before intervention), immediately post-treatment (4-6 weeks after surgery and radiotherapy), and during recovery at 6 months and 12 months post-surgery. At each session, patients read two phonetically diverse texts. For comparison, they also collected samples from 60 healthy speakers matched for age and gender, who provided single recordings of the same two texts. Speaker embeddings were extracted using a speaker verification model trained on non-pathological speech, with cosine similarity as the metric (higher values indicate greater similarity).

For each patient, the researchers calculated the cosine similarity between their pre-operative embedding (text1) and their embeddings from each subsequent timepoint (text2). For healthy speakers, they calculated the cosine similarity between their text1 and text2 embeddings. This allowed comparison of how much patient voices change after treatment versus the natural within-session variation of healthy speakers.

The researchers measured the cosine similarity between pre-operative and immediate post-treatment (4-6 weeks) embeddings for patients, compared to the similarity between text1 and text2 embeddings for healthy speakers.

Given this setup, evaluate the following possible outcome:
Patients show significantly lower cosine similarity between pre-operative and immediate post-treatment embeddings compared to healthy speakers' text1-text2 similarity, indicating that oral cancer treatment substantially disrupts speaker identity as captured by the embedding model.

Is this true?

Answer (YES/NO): YES